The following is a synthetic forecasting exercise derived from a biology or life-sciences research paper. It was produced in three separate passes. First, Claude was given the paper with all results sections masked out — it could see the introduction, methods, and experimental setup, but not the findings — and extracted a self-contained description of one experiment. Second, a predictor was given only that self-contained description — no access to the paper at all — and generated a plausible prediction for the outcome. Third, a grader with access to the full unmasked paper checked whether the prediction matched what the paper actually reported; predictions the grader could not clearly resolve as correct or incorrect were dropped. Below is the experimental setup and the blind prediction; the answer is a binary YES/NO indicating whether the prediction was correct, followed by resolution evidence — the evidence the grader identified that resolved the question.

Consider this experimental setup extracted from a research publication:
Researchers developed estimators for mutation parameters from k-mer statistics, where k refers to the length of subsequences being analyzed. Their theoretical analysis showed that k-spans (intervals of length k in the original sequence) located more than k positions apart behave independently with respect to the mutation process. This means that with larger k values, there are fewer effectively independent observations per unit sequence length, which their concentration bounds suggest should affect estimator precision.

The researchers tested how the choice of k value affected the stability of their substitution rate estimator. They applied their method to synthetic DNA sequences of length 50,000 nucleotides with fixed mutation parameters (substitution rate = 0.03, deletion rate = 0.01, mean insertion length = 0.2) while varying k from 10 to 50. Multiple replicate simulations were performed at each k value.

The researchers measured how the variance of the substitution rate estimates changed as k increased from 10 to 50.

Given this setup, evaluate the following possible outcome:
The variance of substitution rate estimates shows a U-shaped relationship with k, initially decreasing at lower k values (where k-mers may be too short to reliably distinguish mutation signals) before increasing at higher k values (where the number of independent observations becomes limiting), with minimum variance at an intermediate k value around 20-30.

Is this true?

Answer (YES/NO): NO